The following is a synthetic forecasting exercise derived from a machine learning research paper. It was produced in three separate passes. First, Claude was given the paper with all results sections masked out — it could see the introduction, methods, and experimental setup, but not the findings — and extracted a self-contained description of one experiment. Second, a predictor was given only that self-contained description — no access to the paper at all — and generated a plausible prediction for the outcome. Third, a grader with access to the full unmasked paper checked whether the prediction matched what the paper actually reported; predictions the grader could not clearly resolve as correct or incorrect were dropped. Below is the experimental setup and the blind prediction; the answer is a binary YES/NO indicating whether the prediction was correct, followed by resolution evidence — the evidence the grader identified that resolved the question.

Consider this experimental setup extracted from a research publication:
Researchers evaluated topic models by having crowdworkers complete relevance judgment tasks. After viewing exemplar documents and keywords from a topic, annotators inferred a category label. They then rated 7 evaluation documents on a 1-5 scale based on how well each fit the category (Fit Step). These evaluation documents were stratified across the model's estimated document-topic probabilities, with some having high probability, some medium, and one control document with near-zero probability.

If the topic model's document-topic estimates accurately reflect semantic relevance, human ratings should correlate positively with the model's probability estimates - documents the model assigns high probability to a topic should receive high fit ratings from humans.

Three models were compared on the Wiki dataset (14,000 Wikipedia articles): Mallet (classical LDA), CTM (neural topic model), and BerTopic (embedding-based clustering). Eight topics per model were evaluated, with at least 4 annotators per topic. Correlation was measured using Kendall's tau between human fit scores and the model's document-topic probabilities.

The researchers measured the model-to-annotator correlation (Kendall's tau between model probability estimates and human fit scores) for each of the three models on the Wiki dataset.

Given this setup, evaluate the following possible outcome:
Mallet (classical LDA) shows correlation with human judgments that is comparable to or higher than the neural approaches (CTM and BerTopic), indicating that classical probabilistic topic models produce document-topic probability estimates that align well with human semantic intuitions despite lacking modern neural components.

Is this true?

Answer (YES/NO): YES